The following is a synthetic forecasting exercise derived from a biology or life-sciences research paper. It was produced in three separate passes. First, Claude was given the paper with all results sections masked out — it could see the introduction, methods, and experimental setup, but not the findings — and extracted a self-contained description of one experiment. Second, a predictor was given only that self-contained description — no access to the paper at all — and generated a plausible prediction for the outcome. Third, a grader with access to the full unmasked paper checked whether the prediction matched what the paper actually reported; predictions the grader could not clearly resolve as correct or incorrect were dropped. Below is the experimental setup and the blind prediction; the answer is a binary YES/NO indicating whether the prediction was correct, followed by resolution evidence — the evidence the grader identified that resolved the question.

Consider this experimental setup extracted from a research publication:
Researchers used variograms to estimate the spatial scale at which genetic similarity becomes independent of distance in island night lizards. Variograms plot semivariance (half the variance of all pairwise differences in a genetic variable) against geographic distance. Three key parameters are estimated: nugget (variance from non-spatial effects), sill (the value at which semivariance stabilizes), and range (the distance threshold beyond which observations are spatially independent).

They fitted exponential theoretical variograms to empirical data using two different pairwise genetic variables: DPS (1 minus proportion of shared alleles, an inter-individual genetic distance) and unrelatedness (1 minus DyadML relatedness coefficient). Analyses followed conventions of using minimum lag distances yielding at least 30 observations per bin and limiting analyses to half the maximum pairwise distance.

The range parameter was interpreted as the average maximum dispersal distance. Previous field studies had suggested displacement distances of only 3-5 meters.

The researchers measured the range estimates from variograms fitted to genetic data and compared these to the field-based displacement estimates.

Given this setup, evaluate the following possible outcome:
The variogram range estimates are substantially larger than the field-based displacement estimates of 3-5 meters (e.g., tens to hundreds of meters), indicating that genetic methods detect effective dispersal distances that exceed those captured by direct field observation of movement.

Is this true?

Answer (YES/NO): NO